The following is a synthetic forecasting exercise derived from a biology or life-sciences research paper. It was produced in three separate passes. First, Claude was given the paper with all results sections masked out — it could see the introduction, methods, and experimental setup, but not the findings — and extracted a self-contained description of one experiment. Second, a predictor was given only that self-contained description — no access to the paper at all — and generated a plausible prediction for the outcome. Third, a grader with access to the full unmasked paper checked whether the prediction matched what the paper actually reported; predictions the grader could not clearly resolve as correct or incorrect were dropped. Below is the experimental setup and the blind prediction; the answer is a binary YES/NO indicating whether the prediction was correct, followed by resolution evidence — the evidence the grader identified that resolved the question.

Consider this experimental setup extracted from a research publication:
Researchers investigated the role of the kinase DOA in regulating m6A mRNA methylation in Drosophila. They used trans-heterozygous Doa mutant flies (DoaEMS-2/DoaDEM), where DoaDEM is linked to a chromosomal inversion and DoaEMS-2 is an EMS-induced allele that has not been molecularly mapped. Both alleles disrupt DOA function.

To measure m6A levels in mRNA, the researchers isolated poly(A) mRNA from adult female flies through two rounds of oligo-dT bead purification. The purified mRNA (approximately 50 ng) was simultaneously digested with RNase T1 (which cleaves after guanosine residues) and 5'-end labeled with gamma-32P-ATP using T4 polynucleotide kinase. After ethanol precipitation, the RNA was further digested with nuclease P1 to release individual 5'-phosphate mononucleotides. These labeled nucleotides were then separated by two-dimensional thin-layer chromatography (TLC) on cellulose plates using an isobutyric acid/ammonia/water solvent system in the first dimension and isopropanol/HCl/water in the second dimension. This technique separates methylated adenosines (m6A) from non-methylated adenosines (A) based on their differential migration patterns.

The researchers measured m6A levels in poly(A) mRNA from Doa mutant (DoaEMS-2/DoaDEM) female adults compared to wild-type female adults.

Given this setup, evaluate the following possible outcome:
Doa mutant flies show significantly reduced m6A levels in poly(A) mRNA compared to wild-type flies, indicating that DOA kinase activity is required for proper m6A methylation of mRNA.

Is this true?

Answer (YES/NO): YES